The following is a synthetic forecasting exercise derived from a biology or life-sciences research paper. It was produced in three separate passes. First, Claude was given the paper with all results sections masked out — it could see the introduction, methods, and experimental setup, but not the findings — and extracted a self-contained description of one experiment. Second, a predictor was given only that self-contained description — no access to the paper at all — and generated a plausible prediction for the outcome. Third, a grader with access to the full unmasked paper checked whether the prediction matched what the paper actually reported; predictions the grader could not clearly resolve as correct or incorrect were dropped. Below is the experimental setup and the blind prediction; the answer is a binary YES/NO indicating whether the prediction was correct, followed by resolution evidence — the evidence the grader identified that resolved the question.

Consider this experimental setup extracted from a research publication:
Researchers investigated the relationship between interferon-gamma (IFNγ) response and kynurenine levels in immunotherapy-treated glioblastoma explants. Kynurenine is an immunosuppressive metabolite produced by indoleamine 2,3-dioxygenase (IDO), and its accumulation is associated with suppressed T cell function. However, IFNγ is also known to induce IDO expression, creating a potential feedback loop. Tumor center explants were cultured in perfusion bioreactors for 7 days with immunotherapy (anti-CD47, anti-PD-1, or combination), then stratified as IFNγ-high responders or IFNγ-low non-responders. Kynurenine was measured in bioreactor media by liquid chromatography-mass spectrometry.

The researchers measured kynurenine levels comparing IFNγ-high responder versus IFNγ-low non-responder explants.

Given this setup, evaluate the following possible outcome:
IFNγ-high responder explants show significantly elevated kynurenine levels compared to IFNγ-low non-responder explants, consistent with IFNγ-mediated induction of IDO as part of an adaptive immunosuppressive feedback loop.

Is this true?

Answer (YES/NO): NO